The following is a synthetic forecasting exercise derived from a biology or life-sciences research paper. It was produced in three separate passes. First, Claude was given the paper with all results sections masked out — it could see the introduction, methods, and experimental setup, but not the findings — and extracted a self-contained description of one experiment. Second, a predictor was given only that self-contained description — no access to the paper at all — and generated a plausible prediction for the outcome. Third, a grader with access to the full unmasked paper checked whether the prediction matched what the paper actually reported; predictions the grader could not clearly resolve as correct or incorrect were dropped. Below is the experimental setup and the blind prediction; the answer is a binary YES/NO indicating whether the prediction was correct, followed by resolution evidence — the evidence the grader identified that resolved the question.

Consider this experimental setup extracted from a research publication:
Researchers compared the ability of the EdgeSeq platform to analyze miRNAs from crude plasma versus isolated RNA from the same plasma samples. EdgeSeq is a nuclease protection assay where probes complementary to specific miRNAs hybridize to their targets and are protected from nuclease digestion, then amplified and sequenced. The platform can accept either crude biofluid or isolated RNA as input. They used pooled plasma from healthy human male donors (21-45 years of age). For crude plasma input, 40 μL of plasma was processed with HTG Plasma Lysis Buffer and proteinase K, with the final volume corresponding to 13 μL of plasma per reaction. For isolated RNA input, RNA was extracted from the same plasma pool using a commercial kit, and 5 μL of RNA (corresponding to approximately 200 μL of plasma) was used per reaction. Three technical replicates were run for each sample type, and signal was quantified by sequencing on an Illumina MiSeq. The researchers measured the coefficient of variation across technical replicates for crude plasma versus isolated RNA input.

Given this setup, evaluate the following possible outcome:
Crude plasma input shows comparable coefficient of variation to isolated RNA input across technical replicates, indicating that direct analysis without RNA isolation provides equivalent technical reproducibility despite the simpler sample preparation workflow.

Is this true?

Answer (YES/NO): NO